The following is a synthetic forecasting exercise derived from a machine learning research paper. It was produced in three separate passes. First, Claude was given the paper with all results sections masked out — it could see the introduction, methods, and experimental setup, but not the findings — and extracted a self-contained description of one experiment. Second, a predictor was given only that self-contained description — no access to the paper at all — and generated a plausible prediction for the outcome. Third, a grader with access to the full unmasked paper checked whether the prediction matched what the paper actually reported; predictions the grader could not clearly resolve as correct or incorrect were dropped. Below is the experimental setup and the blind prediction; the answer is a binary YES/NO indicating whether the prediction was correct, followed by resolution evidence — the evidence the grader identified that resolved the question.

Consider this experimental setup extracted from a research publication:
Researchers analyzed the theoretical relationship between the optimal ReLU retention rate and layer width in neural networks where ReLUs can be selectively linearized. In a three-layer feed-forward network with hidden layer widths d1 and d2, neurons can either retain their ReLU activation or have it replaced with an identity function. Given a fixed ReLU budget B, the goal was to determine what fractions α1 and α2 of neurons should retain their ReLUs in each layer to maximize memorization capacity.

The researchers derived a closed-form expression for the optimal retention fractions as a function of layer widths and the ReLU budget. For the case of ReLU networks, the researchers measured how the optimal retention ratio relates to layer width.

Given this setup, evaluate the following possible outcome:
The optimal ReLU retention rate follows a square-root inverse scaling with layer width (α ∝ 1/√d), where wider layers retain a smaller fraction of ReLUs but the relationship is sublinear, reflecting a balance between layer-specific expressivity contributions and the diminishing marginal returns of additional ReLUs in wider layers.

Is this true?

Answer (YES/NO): NO